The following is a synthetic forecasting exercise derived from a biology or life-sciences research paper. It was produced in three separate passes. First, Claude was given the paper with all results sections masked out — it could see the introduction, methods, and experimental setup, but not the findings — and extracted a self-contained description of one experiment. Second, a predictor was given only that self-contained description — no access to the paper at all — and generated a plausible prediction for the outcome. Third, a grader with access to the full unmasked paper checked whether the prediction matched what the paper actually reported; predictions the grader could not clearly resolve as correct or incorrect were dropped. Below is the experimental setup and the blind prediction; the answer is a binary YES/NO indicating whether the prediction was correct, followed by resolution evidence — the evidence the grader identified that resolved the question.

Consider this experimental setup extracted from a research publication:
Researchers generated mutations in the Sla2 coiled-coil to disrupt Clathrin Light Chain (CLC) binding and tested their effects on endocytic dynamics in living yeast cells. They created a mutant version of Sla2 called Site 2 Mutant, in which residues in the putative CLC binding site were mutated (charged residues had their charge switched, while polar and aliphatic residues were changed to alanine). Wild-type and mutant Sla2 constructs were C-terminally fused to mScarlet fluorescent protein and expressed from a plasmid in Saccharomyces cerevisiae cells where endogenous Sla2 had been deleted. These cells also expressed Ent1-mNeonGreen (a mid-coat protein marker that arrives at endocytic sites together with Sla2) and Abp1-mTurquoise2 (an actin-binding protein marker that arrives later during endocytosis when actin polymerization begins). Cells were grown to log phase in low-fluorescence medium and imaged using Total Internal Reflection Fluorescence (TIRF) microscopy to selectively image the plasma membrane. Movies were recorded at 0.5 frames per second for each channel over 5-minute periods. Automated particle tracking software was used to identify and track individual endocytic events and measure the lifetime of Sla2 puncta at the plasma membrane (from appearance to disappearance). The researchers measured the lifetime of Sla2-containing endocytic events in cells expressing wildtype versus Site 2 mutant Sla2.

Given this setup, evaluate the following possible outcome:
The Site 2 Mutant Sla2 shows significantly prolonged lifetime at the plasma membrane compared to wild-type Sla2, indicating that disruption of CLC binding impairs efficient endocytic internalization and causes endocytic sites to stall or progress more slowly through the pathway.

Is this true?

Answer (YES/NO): NO